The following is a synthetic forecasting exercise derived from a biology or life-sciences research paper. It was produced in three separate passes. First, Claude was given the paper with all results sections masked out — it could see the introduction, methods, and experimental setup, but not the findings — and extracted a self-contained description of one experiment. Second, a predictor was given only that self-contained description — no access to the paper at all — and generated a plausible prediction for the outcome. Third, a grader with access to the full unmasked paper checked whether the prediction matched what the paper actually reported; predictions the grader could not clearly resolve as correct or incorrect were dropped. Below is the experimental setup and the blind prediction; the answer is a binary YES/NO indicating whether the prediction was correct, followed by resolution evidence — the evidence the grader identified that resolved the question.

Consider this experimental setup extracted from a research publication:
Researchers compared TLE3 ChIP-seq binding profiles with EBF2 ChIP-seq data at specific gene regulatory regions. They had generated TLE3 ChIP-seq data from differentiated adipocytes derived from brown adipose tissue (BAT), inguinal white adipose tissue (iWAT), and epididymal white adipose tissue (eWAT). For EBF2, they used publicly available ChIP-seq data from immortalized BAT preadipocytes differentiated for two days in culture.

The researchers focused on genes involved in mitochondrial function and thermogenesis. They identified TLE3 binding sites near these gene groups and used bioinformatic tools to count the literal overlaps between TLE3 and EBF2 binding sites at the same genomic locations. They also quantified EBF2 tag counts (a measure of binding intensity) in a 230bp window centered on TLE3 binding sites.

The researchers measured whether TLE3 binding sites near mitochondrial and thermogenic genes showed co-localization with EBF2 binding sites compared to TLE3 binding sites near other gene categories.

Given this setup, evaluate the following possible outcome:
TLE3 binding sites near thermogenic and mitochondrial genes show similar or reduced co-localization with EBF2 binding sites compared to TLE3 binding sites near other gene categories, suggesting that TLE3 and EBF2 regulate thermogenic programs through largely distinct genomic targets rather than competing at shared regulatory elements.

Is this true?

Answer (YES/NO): NO